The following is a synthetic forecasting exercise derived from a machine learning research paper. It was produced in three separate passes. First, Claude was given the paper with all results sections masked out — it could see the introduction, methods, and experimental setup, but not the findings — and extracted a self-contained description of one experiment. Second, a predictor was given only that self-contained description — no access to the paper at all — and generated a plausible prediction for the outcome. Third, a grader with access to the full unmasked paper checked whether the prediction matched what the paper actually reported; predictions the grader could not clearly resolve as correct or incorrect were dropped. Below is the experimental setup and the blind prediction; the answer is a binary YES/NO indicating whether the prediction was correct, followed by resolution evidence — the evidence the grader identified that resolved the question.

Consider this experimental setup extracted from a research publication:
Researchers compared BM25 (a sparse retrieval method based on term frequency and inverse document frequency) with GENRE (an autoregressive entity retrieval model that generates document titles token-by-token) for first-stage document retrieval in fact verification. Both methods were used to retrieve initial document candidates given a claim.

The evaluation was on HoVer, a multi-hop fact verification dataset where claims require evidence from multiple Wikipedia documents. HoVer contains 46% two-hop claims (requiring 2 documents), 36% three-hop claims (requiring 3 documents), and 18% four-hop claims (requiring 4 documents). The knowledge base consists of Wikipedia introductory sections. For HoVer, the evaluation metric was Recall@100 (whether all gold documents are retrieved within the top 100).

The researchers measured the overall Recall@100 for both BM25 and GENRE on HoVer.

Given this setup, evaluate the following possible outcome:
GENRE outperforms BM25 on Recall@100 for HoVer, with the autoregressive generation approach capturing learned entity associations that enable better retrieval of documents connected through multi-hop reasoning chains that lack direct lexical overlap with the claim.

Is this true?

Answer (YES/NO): NO